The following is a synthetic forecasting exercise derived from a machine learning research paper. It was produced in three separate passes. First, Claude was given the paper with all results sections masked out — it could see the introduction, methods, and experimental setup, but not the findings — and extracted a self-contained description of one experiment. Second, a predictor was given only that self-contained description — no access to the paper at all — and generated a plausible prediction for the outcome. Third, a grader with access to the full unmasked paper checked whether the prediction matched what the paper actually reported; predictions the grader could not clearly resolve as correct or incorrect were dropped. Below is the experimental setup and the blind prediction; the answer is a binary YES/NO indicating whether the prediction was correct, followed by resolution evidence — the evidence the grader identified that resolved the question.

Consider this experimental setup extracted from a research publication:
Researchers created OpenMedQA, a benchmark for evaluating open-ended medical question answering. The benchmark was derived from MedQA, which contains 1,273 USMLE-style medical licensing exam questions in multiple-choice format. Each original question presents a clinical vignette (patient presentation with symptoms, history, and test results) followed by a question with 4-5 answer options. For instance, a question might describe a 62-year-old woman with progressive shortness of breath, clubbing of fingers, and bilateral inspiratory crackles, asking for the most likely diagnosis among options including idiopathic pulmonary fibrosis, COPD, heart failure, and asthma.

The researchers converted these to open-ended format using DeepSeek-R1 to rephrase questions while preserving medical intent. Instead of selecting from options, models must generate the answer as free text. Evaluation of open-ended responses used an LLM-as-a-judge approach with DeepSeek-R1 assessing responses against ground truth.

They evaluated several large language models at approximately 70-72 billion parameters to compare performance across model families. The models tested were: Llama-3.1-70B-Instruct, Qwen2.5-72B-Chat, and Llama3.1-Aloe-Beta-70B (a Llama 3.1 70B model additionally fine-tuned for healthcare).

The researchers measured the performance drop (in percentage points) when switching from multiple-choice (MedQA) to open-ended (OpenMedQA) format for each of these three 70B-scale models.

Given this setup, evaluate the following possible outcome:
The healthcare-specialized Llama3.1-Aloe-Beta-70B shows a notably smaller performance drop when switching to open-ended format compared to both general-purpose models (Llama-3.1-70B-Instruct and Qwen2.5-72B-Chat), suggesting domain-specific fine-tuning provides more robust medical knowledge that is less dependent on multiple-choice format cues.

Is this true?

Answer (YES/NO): YES